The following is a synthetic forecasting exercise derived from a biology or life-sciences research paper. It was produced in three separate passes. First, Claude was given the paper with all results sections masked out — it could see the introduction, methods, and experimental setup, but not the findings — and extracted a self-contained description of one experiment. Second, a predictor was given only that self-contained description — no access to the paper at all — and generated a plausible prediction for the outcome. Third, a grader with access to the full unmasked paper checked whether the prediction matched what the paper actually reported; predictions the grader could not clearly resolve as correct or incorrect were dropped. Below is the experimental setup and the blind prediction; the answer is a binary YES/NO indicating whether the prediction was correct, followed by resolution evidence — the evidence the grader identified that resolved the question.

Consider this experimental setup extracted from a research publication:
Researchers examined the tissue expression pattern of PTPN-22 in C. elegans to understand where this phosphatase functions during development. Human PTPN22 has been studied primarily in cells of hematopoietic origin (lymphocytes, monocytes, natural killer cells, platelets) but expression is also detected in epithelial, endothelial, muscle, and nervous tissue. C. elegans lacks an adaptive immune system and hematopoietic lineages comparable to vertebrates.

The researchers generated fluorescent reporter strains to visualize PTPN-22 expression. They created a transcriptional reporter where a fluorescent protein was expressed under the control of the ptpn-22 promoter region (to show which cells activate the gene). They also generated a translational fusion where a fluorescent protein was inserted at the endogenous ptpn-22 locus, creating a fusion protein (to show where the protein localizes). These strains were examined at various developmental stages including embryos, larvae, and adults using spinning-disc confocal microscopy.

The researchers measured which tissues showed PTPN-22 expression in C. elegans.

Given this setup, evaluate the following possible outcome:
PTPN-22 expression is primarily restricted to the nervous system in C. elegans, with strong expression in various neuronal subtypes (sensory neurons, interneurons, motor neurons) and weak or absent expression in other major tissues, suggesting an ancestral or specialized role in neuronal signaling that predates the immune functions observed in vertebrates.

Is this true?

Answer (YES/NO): NO